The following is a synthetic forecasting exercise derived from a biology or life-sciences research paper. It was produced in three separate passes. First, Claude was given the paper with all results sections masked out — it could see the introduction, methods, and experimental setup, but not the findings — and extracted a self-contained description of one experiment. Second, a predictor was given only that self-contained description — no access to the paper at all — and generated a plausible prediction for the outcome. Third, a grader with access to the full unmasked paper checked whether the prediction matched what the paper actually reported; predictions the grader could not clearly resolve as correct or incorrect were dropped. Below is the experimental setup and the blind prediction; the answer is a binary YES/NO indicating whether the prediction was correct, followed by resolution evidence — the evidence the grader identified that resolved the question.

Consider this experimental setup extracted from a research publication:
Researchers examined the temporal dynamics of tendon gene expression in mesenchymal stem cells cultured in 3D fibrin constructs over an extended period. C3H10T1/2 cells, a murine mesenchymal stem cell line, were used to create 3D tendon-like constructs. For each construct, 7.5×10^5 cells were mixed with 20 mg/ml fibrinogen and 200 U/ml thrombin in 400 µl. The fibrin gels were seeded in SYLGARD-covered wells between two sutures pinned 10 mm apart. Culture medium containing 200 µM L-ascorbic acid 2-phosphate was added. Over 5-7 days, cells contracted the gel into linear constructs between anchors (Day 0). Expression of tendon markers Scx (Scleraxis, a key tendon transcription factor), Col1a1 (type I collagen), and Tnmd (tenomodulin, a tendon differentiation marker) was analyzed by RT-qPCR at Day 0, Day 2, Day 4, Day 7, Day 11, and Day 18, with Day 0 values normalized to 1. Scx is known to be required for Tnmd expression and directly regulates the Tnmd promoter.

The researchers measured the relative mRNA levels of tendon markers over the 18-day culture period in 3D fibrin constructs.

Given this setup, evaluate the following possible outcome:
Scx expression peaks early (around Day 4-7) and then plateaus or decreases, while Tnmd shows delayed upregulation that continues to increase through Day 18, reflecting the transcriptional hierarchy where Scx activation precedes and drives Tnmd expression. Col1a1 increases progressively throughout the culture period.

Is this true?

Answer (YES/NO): NO